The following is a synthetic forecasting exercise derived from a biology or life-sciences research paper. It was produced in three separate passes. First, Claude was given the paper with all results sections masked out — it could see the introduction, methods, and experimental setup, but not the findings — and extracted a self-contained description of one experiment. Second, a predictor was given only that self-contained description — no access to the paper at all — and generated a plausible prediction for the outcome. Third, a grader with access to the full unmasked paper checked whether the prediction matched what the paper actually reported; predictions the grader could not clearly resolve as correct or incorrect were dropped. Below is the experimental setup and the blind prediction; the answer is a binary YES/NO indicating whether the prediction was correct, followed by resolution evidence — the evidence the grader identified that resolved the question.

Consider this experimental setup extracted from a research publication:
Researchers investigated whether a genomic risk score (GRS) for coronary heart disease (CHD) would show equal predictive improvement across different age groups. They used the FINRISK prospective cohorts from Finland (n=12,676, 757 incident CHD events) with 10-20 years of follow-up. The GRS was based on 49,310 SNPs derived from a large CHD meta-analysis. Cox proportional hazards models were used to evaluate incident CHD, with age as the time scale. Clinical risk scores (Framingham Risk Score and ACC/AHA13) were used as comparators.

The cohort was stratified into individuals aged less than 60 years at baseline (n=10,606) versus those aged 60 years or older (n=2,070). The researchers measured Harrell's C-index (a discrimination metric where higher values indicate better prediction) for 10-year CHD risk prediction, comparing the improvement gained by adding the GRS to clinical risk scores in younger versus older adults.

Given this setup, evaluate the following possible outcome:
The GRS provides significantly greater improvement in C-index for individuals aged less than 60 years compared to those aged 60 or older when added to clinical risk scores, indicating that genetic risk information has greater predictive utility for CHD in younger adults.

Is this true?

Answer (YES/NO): NO